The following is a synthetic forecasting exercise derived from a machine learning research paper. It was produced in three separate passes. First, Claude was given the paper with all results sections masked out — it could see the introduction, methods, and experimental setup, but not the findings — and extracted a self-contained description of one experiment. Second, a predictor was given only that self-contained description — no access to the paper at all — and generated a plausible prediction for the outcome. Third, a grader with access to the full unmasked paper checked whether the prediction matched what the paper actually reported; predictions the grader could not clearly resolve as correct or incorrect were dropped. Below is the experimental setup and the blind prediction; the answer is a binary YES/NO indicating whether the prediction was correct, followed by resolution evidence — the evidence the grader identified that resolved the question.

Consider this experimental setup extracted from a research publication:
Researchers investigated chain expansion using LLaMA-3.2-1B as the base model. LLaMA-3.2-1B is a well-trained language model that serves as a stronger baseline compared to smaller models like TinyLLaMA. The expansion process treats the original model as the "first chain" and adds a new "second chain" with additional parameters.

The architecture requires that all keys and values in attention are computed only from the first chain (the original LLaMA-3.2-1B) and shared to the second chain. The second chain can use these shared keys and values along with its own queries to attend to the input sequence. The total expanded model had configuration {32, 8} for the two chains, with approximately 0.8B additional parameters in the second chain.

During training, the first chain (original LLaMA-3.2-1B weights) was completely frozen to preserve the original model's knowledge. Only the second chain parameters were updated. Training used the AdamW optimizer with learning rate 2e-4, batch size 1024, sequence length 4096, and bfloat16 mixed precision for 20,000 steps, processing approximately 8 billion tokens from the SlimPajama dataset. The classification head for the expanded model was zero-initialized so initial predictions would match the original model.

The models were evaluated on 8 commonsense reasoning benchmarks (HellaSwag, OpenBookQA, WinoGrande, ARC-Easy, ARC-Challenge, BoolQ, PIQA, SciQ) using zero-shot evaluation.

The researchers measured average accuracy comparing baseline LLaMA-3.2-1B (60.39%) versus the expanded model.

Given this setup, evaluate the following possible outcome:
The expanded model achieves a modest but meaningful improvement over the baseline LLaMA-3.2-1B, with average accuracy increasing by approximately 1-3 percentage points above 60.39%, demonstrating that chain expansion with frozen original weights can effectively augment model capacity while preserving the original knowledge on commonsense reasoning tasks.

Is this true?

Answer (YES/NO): NO